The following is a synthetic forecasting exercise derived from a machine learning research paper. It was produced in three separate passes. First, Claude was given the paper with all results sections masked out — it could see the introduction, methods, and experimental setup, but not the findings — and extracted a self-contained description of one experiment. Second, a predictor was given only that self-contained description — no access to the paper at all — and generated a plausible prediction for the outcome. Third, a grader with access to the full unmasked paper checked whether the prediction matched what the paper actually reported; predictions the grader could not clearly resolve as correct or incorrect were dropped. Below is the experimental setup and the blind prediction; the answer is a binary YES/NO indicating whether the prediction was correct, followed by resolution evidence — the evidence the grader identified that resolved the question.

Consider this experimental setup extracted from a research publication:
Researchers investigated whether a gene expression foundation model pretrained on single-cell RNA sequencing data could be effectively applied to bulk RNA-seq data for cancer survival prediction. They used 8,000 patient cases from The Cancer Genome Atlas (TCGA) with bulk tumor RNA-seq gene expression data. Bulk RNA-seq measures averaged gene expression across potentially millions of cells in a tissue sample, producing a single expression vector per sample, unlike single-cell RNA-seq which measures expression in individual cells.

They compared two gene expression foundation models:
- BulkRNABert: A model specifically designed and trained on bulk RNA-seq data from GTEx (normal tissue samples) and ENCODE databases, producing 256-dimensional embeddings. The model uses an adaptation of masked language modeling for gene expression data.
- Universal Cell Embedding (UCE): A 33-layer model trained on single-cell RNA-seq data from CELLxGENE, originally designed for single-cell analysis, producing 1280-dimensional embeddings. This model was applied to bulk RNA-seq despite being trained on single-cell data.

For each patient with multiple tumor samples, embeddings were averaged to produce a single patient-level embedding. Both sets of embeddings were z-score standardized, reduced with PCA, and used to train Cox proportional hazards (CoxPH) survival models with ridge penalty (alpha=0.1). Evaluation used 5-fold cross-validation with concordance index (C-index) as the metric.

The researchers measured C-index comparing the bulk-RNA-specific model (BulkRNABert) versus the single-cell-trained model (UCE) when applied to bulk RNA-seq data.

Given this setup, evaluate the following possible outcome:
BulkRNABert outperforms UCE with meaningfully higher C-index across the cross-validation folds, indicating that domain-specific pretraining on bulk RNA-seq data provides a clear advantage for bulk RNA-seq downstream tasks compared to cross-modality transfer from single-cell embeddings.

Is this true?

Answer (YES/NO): YES